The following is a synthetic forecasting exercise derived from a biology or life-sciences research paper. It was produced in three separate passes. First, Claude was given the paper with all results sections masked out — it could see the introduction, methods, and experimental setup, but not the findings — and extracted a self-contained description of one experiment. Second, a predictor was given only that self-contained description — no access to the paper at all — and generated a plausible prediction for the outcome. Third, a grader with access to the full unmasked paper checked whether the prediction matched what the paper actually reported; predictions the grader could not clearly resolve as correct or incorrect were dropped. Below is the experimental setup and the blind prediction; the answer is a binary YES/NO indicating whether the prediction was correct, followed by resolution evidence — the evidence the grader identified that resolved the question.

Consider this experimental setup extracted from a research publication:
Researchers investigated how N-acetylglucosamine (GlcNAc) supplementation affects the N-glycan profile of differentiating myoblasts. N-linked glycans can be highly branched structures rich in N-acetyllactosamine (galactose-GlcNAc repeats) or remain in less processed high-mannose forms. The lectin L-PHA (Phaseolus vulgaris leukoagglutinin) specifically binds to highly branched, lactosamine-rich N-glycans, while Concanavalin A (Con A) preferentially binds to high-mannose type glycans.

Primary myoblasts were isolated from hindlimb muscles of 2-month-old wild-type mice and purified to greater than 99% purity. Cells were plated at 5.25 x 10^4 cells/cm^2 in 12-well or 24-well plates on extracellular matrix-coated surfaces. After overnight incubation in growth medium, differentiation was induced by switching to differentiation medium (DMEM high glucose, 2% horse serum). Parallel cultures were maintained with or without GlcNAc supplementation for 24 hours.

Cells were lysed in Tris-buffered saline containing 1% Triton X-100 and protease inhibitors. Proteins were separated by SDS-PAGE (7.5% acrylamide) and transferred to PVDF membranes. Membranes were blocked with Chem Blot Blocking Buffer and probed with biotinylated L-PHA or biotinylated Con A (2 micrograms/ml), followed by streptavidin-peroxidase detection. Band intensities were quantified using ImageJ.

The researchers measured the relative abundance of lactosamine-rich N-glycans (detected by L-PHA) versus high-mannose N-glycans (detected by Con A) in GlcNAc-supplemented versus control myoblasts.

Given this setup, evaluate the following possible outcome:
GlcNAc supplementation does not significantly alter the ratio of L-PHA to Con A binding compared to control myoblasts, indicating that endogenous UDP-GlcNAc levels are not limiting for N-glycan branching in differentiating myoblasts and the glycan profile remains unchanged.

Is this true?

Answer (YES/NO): NO